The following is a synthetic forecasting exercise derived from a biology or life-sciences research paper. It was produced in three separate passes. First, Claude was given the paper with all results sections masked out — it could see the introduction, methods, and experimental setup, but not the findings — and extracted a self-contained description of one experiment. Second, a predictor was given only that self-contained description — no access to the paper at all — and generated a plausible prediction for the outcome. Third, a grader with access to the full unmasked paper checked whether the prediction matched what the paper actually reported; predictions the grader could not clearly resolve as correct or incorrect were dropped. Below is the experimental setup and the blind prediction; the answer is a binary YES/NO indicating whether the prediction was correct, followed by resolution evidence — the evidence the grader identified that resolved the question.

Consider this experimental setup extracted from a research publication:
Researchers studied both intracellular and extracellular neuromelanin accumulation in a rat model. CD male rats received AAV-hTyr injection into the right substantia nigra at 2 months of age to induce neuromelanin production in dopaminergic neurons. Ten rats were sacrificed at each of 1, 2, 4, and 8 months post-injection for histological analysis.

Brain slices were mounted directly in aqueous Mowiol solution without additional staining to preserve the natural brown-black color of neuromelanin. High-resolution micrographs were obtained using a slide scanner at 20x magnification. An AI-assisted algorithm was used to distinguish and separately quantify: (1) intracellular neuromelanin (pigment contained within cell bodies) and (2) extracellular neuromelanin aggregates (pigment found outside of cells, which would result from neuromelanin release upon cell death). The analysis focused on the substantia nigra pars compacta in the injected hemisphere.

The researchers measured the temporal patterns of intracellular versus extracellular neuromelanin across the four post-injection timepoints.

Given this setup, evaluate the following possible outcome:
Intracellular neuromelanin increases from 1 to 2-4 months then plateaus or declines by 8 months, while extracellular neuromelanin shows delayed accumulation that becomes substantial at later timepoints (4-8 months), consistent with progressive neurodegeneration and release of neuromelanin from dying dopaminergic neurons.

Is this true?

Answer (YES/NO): NO